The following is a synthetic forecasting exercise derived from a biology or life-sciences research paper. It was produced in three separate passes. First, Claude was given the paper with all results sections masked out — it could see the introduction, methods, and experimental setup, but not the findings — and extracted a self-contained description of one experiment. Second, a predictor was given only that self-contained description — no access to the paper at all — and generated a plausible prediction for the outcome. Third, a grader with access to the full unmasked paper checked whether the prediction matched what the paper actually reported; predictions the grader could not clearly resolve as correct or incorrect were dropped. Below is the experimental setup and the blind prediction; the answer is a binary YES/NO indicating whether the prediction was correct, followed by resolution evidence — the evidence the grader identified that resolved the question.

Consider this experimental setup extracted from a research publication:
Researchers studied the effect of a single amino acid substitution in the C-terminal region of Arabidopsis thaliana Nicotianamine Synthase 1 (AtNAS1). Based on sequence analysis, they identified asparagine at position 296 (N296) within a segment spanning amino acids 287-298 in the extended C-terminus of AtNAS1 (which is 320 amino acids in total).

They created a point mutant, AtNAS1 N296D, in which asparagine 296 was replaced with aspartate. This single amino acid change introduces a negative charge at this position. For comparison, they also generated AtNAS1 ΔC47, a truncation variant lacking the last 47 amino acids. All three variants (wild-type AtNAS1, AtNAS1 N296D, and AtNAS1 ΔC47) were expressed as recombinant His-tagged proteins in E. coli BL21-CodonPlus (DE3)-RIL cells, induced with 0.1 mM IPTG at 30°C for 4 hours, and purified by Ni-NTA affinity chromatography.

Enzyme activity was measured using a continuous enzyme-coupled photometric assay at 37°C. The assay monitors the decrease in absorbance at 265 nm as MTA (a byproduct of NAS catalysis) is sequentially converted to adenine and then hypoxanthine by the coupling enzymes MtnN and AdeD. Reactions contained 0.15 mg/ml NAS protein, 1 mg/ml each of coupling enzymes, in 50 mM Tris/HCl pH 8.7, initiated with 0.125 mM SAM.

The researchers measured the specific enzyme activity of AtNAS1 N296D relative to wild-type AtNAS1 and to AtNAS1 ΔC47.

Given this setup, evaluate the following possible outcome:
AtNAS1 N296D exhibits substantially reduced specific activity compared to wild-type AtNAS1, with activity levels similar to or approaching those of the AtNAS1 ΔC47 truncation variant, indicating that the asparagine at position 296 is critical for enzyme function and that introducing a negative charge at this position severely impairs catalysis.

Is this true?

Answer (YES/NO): NO